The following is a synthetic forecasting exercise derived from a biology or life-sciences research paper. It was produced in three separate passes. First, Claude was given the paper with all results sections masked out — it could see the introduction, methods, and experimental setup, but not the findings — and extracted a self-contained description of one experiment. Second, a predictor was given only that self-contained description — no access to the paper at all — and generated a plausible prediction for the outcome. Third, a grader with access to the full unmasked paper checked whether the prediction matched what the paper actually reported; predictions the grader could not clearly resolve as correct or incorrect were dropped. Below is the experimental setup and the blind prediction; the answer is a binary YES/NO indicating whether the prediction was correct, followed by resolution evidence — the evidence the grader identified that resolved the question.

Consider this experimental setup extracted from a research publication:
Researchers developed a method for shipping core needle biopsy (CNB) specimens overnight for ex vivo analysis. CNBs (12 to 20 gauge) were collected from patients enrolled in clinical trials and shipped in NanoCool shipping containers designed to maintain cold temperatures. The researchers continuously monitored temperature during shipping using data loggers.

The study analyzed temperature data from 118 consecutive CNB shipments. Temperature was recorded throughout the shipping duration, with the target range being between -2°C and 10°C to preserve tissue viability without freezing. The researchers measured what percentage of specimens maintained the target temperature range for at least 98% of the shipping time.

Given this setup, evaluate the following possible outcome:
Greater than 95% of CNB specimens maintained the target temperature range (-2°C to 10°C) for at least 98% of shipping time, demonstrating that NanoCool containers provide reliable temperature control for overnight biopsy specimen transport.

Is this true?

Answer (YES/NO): YES